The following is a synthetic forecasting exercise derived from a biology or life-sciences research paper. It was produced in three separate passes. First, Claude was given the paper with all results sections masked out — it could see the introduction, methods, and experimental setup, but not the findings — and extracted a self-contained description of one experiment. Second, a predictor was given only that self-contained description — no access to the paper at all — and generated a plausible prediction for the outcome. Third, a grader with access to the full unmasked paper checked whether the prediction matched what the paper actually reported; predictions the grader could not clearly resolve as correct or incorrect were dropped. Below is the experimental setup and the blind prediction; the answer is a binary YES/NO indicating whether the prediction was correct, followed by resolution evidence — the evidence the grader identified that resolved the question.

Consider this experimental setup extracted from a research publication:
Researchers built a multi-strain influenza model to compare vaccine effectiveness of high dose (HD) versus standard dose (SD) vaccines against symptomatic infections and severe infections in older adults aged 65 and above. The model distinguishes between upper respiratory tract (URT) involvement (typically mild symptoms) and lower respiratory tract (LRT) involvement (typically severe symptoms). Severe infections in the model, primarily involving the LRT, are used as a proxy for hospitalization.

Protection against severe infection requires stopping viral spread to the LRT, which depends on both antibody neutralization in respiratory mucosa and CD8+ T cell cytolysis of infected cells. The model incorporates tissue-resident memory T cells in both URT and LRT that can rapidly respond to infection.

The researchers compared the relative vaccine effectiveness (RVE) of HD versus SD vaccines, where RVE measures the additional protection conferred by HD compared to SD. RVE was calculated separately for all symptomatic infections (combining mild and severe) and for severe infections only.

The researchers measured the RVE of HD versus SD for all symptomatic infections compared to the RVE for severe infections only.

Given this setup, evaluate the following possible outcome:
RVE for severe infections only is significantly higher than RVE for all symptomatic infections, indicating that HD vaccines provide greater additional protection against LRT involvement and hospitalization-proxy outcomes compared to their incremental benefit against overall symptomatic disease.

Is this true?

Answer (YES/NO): YES